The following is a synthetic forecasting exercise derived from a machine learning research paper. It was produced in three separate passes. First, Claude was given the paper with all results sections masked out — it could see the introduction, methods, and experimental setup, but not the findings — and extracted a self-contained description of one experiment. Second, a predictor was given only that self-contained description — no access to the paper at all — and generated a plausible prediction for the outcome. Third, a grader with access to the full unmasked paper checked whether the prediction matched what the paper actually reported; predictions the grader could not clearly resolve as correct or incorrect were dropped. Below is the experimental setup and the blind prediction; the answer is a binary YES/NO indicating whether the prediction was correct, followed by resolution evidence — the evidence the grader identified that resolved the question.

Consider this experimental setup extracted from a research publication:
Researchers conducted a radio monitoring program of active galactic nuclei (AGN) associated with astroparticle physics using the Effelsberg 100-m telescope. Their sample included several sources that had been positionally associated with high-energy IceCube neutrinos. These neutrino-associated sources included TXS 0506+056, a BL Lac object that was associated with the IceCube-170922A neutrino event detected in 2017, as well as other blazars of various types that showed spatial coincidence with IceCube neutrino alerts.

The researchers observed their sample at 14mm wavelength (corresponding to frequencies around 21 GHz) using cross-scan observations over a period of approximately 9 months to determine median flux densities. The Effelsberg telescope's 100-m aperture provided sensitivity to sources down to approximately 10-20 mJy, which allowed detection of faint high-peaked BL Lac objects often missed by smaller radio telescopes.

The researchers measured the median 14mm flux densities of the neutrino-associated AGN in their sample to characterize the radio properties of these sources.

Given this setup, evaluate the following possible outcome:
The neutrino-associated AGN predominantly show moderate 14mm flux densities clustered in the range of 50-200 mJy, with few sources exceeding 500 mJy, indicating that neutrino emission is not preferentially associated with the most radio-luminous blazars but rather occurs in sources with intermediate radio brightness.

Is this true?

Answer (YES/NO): NO